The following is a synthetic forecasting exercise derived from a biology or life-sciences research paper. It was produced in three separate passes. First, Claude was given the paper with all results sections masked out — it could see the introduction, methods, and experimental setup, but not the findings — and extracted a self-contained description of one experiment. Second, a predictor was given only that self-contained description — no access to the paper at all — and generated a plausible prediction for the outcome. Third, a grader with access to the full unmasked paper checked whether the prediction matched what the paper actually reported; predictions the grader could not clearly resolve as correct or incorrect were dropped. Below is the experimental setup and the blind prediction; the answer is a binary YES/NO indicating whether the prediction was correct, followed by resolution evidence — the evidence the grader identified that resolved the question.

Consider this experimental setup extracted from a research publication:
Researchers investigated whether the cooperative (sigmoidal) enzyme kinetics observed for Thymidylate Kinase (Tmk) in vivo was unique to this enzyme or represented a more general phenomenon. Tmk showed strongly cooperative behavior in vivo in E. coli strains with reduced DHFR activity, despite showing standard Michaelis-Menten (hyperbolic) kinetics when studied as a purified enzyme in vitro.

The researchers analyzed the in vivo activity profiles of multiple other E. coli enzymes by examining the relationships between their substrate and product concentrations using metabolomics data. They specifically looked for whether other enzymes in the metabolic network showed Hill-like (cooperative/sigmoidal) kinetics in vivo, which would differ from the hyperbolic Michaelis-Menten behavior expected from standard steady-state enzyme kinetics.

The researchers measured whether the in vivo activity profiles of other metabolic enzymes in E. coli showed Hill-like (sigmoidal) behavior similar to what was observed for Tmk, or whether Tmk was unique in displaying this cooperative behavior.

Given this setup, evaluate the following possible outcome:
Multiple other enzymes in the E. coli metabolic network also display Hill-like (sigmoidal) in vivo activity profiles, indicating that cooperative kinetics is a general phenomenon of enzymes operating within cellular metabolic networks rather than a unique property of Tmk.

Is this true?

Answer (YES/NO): NO